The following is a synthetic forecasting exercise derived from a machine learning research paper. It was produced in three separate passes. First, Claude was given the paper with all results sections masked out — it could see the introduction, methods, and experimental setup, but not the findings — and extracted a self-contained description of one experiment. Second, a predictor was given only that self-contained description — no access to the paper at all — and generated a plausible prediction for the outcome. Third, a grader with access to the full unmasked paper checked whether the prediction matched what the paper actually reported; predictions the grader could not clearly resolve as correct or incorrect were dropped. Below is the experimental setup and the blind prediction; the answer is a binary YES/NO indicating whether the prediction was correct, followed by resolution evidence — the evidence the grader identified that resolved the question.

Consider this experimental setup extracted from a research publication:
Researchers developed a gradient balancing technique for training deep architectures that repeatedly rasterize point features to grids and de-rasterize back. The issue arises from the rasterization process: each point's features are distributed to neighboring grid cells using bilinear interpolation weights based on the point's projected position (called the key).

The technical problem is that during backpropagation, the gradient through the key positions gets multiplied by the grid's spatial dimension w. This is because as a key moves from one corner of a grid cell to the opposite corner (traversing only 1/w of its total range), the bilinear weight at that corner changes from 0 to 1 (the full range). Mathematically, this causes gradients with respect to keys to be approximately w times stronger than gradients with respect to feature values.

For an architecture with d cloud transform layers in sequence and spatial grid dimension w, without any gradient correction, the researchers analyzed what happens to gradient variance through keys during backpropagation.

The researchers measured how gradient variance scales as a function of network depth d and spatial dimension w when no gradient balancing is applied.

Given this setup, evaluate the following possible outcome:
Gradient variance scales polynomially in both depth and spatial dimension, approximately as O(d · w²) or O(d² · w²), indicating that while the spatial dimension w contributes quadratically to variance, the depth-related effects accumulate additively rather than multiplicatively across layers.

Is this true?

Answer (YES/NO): NO